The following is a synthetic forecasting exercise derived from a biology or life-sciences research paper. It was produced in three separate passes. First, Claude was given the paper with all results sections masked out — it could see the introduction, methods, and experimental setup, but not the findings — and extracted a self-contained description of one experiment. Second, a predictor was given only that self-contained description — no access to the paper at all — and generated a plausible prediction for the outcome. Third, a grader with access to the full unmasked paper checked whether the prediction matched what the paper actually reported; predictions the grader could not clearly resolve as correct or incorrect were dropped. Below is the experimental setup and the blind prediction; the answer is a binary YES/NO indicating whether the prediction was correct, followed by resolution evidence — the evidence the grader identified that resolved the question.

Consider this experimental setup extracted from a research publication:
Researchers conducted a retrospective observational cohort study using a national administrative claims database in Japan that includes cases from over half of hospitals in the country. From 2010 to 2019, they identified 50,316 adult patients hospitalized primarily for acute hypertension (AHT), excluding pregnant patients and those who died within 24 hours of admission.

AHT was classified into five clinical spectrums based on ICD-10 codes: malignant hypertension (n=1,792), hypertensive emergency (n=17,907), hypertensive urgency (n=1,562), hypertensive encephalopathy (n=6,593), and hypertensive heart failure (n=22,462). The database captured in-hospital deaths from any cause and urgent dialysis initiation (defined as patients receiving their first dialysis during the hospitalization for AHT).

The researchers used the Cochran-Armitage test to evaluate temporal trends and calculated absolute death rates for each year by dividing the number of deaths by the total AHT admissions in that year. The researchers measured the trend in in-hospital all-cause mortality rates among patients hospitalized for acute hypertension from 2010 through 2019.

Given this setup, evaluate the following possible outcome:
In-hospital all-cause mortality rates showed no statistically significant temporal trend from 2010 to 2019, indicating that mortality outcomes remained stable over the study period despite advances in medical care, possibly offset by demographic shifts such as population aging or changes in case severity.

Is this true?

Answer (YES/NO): NO